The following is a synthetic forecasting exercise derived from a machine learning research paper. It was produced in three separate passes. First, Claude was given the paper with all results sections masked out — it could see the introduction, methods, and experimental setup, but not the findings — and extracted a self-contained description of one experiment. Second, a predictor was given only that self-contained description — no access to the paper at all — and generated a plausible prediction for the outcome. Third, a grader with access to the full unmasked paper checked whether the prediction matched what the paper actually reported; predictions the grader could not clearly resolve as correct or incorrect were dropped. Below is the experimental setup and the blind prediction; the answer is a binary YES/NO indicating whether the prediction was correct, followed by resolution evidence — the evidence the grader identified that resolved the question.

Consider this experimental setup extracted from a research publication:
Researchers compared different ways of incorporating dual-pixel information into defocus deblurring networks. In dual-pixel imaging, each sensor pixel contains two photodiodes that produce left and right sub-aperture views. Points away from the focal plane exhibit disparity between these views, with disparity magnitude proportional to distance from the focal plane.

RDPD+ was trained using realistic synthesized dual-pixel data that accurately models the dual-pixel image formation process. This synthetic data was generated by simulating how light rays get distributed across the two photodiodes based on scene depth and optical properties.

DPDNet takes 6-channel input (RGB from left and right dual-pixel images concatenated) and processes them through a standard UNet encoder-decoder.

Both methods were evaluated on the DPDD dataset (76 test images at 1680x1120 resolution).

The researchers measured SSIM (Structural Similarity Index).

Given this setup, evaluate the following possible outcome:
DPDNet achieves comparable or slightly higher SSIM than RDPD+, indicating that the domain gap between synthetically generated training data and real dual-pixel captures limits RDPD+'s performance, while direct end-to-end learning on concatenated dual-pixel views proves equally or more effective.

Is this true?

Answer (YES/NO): YES